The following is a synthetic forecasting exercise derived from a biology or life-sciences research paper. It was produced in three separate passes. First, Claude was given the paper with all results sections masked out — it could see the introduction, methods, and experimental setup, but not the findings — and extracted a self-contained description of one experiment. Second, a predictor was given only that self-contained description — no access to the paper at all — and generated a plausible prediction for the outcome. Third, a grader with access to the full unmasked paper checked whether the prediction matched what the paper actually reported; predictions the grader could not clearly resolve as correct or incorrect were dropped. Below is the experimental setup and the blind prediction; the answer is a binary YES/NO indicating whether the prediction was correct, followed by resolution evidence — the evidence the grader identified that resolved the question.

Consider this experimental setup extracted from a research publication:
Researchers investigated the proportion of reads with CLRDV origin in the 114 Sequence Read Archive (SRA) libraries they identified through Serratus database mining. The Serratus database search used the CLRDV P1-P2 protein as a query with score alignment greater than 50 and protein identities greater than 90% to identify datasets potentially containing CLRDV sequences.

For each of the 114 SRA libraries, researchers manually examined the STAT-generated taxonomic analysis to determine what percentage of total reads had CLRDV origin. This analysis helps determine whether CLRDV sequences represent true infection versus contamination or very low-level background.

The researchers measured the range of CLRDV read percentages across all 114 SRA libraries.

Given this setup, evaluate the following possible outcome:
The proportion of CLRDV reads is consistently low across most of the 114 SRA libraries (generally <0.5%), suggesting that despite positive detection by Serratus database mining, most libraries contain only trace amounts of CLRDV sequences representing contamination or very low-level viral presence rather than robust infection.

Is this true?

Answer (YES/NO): NO